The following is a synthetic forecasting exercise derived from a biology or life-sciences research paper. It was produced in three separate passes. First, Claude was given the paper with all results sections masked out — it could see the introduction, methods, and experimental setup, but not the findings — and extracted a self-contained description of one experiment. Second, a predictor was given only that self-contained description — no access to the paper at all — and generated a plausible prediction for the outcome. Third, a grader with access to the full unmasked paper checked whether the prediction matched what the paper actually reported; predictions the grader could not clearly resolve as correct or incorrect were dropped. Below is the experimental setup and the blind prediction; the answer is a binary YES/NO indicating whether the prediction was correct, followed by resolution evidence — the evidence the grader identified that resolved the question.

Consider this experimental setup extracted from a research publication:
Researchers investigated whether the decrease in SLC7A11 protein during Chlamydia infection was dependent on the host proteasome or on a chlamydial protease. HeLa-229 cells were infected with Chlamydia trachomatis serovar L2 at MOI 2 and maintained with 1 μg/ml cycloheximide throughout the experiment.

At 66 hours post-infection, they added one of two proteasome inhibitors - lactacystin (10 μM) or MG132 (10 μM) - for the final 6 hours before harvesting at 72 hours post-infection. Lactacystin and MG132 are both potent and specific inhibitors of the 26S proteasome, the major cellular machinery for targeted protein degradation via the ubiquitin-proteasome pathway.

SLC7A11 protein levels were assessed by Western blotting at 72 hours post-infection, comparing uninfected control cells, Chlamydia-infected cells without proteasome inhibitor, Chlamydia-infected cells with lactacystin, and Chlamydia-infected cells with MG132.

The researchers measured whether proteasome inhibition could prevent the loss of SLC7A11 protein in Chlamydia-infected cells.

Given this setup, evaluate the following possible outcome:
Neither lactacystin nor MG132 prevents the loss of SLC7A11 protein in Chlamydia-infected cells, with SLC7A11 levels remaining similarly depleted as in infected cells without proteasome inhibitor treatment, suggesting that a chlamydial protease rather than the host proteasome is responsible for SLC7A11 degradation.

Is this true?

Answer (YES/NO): NO